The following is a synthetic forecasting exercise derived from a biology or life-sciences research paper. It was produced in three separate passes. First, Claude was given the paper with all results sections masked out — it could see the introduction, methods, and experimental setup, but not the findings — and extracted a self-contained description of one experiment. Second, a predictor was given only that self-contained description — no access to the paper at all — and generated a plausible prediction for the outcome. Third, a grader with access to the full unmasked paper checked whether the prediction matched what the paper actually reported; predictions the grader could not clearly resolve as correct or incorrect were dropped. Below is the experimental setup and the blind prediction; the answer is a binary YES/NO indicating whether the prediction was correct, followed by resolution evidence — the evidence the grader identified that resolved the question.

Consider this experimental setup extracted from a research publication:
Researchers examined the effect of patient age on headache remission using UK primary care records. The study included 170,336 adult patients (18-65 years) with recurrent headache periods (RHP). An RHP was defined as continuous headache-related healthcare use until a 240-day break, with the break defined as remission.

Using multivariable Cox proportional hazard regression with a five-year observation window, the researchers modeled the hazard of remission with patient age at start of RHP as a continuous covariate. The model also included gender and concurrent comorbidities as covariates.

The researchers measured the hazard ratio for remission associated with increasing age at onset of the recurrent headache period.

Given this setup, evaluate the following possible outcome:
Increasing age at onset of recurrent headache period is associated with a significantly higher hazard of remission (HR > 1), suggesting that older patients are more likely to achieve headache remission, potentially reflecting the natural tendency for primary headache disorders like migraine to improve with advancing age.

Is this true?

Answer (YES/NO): NO